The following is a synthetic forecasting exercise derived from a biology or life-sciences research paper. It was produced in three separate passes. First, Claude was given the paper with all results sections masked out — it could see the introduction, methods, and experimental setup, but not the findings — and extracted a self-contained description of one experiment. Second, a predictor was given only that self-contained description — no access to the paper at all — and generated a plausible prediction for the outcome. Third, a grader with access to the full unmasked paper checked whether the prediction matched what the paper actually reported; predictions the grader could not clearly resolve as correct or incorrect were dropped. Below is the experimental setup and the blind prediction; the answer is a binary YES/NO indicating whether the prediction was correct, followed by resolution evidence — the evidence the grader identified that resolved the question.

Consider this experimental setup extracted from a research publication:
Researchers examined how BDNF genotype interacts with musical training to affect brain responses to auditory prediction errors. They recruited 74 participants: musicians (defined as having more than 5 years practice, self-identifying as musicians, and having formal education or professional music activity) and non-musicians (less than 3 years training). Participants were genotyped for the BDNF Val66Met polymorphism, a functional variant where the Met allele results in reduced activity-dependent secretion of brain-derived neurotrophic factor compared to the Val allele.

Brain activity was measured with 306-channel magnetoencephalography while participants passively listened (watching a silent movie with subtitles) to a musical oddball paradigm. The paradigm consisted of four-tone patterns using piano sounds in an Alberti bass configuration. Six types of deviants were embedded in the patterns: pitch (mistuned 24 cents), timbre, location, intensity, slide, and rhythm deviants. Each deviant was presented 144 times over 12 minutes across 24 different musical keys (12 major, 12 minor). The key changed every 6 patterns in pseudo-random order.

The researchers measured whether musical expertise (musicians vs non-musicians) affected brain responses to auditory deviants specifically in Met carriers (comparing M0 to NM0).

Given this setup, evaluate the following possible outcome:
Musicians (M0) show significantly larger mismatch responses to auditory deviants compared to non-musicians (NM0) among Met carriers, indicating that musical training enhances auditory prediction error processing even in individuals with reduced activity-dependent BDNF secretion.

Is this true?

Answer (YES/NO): NO